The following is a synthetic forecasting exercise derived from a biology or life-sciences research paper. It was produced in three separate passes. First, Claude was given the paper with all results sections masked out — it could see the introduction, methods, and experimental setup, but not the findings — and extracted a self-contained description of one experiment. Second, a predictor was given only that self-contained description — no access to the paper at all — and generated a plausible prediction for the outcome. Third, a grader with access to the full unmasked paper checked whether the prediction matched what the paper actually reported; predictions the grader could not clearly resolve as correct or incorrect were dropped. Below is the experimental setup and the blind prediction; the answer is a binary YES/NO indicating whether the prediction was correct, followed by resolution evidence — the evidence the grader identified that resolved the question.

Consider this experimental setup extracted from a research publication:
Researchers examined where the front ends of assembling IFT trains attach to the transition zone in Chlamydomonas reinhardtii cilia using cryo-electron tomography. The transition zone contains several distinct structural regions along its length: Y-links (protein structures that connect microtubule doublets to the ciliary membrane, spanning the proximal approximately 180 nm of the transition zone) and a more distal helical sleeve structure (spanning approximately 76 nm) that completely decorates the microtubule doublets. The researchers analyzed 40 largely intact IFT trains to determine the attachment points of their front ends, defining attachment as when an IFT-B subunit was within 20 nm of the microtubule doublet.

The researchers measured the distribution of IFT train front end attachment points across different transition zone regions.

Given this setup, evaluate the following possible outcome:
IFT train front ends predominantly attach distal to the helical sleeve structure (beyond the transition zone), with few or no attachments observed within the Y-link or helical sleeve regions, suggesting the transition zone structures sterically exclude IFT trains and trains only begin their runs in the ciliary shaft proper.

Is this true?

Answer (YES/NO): NO